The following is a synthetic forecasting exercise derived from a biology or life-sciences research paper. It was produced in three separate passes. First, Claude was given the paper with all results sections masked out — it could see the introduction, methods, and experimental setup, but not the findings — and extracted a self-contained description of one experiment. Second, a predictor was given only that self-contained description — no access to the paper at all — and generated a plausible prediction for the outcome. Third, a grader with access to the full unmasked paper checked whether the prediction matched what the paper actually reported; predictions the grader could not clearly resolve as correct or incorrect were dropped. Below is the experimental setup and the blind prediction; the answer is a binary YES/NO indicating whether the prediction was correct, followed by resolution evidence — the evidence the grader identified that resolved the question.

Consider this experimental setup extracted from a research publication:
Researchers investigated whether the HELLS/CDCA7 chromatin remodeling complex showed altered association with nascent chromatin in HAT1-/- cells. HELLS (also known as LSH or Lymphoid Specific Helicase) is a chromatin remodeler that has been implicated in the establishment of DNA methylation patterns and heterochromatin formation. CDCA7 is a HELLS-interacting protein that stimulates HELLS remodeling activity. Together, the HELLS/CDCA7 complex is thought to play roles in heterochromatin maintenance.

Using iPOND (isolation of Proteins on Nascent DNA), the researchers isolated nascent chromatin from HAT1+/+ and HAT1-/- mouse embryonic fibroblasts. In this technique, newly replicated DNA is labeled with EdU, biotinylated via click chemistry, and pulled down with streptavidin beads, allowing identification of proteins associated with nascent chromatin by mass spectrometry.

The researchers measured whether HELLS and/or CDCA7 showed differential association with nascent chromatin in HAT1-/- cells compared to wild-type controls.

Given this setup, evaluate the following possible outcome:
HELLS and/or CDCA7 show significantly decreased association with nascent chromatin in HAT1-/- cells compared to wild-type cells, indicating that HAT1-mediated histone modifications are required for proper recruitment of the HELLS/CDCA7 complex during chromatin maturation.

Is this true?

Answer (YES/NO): NO